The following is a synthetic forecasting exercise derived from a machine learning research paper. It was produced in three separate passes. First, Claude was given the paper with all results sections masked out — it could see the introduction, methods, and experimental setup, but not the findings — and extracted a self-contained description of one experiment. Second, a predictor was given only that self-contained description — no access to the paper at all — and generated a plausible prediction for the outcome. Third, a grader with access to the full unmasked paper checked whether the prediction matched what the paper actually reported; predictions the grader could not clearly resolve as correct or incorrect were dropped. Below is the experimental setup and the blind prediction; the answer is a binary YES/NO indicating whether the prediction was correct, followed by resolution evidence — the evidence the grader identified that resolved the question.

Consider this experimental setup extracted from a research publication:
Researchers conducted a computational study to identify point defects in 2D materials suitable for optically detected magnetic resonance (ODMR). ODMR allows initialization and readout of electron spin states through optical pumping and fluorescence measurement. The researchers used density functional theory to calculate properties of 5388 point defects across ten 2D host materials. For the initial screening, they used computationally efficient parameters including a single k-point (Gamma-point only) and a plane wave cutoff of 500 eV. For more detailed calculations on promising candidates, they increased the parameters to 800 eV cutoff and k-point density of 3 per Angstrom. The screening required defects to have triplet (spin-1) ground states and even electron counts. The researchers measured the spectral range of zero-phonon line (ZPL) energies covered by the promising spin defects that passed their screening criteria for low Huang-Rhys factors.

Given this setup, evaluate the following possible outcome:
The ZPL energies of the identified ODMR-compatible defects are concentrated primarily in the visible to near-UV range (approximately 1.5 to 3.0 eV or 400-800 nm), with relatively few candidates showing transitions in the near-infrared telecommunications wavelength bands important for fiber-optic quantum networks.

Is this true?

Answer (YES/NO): NO